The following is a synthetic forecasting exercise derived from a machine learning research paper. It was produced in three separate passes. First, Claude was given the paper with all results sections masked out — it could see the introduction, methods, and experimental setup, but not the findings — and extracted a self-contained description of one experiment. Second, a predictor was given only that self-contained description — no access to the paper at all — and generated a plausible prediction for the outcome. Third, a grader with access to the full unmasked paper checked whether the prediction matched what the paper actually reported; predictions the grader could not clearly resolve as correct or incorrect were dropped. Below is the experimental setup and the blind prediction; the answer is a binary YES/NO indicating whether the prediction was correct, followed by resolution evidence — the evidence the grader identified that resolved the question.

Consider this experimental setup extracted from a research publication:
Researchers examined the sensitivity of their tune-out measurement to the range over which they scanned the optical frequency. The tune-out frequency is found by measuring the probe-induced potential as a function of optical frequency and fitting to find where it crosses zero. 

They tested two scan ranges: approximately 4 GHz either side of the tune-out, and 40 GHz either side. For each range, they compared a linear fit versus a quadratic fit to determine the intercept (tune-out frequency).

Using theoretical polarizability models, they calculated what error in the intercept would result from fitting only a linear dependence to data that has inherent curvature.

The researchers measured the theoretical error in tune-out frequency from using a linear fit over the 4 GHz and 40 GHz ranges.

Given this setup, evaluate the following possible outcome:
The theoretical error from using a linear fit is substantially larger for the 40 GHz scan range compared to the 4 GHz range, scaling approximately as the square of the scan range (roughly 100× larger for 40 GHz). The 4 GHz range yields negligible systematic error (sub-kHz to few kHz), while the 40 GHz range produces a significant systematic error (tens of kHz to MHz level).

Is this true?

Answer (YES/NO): NO